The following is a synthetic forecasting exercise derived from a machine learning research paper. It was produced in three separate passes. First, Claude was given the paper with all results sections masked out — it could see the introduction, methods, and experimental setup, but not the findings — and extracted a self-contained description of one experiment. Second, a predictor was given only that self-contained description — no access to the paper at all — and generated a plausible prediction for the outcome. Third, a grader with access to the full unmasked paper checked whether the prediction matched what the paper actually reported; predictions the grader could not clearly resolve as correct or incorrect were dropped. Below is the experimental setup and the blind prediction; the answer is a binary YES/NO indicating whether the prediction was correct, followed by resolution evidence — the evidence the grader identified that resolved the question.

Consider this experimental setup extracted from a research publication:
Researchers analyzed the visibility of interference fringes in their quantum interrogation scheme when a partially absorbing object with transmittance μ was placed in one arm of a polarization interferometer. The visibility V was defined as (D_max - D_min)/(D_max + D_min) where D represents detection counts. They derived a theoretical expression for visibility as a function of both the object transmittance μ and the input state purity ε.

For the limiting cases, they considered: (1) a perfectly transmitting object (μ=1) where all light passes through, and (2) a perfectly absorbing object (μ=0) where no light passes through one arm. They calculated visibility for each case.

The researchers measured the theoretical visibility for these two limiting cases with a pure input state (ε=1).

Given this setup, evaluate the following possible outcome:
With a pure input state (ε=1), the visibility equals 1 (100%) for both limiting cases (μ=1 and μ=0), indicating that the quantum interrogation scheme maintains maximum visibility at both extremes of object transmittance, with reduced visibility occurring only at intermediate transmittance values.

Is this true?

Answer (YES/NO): NO